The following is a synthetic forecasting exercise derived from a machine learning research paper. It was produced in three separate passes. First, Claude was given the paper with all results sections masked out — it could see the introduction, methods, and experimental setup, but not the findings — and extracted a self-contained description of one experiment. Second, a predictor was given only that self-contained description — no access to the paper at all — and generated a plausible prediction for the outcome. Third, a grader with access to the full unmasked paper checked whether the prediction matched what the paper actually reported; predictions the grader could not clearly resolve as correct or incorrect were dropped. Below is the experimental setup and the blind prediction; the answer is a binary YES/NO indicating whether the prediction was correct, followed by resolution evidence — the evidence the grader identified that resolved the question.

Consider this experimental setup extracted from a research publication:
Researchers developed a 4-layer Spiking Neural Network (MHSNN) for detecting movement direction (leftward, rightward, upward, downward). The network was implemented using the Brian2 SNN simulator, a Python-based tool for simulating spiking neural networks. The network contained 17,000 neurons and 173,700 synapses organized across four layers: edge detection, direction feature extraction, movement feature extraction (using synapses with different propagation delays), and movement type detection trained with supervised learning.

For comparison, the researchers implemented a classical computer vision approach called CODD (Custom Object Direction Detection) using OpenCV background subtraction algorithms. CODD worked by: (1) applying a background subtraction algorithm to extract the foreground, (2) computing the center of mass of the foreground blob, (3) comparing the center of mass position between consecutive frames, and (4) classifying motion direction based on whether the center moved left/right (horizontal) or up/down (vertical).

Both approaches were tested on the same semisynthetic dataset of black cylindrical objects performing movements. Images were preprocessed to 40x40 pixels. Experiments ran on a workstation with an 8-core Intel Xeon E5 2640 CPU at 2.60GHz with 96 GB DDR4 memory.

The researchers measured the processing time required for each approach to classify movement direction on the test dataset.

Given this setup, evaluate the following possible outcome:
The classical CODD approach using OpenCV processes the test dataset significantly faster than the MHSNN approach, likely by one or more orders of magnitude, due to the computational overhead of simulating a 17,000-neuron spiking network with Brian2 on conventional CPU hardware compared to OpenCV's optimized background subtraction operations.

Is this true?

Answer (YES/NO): YES